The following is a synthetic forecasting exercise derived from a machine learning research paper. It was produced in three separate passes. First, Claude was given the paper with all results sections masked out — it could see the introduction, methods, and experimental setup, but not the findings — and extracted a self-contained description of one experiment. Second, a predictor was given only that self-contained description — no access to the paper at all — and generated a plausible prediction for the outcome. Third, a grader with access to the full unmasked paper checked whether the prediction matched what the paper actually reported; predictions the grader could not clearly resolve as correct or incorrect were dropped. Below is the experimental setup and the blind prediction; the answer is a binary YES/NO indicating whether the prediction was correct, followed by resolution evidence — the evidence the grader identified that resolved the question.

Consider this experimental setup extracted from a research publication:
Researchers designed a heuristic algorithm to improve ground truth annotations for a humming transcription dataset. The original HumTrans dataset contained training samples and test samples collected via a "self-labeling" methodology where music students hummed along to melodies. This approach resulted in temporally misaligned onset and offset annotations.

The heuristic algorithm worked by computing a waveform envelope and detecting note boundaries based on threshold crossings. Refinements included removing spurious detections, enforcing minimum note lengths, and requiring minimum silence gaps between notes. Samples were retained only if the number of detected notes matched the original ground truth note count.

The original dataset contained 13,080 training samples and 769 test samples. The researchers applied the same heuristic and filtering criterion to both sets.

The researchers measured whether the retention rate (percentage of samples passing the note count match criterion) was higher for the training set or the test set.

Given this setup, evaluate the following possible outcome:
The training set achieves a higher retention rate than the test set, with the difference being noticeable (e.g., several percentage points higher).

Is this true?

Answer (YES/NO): NO